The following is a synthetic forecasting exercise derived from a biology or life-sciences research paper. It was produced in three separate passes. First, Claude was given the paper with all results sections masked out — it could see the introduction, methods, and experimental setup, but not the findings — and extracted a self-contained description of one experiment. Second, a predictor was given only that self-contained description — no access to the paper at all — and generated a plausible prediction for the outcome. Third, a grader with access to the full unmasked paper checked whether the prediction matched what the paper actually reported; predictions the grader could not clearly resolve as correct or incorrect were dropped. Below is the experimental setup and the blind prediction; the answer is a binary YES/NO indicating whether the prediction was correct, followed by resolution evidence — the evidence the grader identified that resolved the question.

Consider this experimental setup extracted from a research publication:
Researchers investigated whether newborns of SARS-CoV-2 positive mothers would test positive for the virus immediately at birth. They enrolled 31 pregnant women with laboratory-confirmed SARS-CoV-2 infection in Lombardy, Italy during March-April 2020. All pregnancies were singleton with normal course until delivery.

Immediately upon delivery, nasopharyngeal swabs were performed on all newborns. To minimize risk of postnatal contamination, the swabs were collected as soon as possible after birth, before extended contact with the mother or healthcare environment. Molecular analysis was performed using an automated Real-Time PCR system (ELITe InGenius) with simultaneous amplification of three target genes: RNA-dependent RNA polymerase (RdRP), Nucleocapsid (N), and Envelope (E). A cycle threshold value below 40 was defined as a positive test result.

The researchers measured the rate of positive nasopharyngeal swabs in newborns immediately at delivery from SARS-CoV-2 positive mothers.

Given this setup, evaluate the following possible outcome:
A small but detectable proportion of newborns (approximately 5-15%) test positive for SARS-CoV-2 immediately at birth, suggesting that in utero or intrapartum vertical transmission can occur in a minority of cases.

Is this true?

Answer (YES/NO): YES